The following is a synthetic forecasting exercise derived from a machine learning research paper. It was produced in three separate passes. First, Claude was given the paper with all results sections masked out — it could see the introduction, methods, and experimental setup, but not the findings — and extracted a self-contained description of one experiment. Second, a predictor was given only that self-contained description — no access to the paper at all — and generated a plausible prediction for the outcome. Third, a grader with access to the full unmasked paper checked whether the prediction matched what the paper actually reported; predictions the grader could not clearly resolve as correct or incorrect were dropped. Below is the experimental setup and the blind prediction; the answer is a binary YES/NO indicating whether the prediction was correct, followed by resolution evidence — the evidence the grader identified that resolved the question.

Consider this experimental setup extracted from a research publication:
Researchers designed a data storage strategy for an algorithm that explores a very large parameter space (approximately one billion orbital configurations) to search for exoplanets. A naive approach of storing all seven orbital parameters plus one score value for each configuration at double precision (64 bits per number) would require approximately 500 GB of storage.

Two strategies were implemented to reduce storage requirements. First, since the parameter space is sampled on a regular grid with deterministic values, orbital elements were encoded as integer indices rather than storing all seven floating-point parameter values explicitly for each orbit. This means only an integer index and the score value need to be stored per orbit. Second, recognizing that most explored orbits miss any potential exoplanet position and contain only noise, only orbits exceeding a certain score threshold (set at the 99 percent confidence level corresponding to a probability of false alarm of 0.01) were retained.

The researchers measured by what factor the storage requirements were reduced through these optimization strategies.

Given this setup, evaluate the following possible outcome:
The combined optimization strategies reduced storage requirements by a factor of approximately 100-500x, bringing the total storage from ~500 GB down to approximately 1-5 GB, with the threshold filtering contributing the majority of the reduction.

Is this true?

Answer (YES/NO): YES